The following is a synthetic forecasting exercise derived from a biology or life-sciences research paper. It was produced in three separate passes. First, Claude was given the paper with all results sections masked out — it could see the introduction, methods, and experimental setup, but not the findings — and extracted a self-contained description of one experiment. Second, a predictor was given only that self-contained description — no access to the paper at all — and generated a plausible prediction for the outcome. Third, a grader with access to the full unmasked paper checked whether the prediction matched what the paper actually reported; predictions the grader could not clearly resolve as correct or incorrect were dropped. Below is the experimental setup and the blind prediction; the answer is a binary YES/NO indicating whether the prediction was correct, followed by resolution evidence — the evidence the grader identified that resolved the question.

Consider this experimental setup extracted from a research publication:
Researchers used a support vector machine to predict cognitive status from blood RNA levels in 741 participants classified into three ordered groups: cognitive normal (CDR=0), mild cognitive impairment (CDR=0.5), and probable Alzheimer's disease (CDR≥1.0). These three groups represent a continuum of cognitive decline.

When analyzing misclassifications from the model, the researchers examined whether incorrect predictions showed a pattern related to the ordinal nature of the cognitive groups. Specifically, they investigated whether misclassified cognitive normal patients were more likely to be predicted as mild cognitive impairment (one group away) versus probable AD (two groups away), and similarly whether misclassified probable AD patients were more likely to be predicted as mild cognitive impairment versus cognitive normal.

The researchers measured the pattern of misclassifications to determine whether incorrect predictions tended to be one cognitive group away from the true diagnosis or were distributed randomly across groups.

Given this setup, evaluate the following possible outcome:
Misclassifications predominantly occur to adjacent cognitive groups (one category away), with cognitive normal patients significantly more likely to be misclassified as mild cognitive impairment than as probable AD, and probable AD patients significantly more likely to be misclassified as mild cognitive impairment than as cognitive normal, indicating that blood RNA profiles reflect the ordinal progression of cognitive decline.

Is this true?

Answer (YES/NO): YES